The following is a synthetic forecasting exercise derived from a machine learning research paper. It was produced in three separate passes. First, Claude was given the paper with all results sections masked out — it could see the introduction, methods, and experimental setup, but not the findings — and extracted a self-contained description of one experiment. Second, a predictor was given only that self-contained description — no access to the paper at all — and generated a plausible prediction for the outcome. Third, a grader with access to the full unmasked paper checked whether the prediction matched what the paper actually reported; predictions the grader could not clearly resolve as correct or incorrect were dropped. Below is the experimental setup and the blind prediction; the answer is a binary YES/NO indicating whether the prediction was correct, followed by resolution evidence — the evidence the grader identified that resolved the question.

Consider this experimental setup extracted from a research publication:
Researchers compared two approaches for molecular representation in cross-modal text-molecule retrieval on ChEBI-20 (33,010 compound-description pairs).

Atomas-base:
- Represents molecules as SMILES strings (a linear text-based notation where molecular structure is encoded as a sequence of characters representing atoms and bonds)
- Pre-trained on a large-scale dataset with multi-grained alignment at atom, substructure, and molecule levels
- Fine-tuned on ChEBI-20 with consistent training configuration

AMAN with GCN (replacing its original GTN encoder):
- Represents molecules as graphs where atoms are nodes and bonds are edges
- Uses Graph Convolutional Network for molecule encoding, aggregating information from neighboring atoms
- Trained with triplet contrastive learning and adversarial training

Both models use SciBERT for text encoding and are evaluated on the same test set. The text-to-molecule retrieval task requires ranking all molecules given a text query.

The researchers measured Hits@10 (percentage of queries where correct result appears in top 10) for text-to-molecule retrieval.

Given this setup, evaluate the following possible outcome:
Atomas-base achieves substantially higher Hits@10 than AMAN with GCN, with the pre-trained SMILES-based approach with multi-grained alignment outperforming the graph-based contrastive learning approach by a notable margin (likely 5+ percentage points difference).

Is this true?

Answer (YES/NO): NO